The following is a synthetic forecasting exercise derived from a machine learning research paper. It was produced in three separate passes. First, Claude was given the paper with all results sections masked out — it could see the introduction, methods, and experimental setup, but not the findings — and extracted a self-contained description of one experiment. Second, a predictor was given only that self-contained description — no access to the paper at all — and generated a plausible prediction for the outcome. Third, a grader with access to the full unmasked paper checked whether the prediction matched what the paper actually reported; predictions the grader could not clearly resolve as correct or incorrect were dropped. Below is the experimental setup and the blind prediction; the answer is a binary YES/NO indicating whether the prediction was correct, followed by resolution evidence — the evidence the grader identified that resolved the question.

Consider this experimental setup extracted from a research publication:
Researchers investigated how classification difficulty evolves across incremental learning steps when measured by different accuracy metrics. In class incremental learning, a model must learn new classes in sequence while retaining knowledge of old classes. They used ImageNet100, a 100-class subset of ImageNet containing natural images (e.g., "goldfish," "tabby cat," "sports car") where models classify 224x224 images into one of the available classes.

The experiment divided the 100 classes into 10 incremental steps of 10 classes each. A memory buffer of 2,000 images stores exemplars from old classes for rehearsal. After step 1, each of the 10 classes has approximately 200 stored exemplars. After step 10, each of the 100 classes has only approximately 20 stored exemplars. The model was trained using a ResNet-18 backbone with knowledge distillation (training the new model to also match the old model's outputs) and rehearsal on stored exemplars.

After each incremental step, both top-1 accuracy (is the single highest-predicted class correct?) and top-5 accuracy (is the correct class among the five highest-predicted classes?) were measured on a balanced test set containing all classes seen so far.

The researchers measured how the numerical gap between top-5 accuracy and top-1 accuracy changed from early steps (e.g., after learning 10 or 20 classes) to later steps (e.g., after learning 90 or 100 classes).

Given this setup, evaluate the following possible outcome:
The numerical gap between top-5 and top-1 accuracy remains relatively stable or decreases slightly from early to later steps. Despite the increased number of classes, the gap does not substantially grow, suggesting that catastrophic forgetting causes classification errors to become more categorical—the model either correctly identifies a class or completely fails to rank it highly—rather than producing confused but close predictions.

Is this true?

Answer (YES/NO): NO